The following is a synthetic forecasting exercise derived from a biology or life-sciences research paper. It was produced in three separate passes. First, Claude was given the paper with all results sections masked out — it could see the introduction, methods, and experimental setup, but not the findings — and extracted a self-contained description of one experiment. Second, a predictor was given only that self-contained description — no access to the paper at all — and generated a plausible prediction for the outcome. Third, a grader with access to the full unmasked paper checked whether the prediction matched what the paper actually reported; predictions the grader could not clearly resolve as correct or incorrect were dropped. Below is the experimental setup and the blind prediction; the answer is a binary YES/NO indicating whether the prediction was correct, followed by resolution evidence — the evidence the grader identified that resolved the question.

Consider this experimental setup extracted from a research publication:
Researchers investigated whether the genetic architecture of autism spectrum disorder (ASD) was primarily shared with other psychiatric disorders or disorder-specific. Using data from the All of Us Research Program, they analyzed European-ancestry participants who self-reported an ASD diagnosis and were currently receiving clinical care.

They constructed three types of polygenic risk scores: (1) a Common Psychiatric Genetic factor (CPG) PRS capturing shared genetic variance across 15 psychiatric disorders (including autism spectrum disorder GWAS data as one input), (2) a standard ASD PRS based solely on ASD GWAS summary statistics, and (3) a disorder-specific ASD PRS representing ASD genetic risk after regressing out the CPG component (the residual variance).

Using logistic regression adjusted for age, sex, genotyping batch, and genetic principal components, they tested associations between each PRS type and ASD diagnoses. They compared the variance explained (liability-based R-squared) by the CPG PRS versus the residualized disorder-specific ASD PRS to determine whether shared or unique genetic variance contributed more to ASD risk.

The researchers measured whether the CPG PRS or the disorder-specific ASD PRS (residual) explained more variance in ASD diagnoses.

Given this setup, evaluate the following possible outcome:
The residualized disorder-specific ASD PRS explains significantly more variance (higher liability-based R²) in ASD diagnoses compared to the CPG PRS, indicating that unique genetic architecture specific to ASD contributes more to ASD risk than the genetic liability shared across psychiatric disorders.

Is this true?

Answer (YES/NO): NO